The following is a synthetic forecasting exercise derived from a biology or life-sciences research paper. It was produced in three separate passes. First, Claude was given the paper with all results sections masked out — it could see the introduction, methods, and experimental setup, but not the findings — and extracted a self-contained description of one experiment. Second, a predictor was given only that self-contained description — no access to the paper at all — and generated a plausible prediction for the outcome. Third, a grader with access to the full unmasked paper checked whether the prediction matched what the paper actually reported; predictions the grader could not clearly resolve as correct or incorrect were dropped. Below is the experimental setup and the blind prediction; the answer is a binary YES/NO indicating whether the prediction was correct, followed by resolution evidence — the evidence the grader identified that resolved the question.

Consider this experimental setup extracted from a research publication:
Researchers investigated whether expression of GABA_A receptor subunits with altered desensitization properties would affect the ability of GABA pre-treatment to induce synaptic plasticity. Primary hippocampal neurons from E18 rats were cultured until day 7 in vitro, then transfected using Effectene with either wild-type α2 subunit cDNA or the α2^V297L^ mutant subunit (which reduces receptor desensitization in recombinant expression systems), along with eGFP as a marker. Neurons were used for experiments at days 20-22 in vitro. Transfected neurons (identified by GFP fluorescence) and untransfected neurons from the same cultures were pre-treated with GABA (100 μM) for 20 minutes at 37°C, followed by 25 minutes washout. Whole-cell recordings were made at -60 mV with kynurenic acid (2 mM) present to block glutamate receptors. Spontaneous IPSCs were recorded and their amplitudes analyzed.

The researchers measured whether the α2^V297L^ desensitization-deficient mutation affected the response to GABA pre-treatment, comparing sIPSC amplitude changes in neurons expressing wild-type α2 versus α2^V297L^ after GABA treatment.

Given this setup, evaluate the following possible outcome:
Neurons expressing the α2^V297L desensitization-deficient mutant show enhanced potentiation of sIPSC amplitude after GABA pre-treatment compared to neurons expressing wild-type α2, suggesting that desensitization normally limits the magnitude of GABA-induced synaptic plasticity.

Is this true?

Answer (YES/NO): NO